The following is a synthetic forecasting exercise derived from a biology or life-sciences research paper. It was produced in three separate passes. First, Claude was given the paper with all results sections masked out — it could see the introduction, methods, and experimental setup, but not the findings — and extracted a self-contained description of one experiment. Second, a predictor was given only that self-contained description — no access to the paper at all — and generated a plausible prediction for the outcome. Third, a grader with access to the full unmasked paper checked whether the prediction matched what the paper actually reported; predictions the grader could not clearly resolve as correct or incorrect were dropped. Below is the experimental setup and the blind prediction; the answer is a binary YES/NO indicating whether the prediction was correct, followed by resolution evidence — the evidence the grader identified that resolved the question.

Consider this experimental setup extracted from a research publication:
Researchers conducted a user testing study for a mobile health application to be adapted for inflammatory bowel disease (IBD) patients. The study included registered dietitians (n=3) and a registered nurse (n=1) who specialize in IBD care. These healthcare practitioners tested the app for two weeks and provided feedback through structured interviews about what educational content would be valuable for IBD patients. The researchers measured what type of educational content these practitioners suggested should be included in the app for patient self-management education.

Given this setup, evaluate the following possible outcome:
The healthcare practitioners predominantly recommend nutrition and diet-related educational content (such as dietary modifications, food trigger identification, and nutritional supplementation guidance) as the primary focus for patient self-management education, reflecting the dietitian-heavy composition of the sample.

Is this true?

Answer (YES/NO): NO